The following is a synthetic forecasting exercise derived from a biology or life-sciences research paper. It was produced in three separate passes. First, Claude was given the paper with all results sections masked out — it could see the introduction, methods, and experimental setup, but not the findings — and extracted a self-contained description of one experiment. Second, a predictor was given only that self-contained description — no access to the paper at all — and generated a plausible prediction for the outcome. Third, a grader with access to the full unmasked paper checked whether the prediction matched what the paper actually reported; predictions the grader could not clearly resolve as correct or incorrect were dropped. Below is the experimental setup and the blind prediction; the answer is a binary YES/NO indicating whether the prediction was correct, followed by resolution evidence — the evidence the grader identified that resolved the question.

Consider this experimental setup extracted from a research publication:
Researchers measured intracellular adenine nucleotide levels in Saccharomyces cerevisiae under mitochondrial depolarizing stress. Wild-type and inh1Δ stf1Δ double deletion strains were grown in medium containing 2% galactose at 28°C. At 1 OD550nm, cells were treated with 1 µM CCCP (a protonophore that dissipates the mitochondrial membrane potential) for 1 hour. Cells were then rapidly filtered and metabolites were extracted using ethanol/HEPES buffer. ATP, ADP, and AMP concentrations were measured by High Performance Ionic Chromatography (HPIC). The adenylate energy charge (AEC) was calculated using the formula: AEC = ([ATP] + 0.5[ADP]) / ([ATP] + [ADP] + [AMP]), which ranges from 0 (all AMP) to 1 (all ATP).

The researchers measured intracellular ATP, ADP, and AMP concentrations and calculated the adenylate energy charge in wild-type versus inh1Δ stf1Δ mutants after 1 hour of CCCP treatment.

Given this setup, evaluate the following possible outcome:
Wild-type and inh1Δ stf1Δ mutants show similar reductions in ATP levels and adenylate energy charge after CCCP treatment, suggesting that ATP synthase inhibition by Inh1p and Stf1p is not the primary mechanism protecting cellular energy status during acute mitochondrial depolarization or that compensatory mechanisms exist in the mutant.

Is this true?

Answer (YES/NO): NO